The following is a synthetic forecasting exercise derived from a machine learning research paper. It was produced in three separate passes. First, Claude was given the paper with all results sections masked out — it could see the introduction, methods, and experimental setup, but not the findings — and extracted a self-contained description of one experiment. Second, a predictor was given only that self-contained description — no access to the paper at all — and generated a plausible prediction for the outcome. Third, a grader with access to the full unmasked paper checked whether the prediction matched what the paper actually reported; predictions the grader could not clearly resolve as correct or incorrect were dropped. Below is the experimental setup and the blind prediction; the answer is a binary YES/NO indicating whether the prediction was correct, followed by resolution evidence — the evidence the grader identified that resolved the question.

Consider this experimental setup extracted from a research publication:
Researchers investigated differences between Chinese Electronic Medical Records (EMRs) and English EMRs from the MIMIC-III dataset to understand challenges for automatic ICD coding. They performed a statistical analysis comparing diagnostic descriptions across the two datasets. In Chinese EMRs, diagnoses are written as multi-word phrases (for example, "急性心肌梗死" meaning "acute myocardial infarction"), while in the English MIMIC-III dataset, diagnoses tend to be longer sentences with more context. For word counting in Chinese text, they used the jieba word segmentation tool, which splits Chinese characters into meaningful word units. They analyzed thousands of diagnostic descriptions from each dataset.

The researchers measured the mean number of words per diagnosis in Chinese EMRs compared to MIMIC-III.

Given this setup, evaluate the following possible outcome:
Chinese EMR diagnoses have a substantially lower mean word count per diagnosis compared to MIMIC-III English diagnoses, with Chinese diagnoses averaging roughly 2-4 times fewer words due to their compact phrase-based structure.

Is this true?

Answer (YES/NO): YES